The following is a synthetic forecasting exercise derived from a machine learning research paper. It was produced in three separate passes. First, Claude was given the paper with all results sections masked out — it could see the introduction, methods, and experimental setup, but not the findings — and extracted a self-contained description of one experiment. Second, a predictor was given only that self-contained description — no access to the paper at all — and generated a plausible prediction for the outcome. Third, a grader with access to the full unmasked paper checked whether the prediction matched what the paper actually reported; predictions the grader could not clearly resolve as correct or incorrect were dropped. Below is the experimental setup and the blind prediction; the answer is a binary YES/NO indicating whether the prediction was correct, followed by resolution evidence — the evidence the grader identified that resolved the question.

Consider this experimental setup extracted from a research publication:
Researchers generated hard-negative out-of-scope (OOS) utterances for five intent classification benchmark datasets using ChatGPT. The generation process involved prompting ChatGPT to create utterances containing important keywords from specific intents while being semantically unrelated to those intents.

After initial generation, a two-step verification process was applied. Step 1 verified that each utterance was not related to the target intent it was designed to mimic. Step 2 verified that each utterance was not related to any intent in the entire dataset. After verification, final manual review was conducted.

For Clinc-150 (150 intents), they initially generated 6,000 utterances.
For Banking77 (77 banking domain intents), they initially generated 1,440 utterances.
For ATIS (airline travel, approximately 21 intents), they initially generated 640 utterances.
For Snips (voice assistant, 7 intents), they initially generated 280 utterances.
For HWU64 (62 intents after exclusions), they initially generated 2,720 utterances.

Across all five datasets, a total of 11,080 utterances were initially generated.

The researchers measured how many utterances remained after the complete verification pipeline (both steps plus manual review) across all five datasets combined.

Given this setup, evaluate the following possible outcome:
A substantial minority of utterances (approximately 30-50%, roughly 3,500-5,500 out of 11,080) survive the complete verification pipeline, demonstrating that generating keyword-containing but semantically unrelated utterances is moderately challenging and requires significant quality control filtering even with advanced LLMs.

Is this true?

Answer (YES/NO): YES